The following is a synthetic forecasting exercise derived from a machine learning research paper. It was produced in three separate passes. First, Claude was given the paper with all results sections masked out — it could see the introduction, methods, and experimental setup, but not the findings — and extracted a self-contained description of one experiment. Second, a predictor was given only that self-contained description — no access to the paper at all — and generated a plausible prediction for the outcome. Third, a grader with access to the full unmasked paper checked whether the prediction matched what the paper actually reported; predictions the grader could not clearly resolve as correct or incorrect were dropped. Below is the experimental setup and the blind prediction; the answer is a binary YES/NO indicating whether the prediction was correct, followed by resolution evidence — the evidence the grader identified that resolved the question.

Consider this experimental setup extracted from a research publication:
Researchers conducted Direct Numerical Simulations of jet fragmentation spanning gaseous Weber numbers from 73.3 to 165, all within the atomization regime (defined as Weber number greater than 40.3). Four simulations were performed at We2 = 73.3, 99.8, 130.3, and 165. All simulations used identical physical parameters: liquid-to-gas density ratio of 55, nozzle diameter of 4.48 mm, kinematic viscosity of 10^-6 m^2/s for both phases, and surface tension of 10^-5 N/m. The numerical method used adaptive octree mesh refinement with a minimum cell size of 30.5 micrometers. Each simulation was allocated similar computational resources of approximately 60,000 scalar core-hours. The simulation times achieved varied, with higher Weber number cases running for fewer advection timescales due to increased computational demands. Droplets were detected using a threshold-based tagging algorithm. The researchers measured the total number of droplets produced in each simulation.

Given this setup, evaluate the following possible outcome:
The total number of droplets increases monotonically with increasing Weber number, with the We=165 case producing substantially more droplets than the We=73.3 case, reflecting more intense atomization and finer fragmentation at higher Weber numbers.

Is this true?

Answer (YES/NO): YES